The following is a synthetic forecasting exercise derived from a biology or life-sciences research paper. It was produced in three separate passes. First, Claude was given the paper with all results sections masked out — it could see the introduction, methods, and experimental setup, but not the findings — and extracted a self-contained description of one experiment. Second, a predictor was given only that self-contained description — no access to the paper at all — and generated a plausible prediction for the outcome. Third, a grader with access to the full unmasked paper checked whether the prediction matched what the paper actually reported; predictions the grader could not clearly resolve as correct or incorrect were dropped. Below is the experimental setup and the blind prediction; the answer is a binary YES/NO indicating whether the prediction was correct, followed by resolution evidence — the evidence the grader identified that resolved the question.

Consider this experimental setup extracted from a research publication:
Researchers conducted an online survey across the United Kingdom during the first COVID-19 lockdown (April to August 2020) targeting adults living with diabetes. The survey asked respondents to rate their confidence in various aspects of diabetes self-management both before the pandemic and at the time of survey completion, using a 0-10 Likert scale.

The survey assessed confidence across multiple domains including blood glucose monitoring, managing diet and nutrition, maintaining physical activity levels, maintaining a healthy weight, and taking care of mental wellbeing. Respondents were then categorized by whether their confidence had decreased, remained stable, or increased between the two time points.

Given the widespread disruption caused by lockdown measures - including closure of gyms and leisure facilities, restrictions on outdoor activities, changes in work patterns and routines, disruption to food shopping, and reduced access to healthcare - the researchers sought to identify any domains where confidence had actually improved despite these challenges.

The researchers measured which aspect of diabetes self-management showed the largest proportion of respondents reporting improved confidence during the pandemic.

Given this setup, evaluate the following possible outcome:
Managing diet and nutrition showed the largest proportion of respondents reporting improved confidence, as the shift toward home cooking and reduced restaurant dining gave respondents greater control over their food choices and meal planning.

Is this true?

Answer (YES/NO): NO